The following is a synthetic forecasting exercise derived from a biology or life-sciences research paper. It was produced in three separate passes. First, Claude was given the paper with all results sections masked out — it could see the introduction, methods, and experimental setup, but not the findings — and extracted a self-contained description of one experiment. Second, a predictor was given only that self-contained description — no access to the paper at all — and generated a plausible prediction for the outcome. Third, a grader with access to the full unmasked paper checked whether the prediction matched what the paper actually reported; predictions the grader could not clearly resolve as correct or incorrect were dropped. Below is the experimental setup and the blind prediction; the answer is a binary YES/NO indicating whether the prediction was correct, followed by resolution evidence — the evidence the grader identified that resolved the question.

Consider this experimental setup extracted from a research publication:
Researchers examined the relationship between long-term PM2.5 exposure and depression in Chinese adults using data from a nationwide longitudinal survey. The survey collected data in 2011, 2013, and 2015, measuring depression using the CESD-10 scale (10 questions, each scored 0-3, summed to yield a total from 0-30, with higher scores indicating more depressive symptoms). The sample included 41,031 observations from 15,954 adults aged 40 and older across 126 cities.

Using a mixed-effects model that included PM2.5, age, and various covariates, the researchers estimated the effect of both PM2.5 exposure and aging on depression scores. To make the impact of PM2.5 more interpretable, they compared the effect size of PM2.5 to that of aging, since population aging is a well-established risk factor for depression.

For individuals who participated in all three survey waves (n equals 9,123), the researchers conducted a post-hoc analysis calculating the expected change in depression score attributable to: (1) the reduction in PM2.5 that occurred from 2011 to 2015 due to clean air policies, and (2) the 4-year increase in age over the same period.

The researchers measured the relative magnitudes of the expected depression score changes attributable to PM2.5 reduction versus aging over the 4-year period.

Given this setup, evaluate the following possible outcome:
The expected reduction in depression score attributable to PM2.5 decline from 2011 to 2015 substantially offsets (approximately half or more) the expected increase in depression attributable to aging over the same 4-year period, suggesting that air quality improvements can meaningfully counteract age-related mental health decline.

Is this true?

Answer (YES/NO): YES